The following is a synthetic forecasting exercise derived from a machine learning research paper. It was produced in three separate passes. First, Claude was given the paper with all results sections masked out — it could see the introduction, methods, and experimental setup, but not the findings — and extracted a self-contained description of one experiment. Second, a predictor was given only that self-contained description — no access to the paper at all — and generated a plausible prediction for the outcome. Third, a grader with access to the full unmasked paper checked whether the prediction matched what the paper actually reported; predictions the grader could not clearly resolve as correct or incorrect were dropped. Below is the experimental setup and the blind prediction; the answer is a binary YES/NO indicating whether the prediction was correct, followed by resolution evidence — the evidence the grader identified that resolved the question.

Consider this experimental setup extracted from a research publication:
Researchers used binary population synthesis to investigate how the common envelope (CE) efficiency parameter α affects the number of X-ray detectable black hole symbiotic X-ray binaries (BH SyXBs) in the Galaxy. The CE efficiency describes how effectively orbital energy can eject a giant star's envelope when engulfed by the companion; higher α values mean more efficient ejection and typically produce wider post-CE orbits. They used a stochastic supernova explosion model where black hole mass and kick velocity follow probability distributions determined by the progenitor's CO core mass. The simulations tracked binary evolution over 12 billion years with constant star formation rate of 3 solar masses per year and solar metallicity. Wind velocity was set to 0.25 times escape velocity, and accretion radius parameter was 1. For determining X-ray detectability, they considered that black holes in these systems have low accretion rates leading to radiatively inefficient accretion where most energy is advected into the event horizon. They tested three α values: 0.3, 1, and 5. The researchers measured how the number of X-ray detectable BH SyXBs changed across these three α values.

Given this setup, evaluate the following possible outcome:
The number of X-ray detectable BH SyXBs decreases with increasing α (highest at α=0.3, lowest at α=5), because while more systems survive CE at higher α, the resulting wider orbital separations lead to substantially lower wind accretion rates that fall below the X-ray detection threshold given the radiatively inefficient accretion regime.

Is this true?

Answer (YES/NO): NO